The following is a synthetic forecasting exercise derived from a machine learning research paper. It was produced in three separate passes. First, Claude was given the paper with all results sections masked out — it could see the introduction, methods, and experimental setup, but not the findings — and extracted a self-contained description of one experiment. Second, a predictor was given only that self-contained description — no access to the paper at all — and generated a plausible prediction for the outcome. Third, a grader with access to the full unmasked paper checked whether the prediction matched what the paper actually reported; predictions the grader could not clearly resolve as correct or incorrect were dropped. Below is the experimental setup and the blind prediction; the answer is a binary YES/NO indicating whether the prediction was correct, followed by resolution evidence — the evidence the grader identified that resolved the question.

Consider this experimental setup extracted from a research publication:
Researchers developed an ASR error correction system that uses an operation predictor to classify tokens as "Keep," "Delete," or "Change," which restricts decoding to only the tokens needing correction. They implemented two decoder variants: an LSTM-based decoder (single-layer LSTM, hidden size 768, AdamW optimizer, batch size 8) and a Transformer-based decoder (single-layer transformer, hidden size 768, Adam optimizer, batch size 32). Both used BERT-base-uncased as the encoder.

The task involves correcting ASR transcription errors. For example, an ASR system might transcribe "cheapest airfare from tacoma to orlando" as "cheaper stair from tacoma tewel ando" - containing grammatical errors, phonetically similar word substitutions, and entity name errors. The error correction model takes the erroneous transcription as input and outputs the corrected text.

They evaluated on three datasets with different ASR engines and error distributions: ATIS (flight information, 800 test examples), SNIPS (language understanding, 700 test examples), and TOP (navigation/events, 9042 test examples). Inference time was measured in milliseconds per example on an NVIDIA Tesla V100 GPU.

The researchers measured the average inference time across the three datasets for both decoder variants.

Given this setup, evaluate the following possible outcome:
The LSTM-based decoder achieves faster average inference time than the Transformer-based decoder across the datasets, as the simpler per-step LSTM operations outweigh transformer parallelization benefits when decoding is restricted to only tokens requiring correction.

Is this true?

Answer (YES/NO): YES